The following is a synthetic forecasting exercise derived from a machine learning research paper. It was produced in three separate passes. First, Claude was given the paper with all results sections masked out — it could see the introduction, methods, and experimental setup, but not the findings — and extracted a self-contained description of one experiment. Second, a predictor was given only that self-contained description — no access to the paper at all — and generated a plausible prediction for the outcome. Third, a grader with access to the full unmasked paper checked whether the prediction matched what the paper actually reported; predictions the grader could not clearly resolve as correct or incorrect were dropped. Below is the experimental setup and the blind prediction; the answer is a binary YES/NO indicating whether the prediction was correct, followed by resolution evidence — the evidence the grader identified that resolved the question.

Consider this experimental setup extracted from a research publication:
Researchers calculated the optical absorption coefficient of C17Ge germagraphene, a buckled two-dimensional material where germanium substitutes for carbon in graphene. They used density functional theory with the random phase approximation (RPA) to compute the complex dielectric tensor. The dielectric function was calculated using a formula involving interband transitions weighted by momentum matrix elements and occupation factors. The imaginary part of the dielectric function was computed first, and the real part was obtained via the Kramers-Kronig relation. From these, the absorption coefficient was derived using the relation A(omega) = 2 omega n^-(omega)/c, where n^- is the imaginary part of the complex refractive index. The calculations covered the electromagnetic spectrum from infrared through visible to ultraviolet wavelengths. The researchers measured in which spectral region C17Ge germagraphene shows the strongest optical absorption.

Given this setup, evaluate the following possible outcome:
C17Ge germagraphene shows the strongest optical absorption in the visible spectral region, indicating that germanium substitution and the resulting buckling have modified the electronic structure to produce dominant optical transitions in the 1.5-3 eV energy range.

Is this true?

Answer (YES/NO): NO